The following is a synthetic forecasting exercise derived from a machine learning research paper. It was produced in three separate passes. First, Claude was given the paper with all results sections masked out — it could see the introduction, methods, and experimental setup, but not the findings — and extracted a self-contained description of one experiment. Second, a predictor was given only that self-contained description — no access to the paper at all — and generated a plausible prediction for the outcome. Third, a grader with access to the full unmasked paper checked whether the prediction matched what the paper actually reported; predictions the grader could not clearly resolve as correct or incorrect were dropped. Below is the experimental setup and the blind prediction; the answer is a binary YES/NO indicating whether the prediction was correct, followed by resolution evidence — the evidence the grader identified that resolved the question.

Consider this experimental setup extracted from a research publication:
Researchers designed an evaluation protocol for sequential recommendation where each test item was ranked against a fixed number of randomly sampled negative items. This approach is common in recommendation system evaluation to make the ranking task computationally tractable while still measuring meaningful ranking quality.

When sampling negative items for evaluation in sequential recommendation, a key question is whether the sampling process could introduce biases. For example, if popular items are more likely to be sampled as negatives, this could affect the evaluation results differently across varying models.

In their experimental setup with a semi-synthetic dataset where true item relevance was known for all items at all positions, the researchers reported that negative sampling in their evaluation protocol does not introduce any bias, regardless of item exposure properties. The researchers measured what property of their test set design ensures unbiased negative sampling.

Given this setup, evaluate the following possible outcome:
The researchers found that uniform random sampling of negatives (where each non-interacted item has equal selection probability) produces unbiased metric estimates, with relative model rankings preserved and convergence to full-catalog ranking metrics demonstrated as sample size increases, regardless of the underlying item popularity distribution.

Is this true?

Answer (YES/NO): NO